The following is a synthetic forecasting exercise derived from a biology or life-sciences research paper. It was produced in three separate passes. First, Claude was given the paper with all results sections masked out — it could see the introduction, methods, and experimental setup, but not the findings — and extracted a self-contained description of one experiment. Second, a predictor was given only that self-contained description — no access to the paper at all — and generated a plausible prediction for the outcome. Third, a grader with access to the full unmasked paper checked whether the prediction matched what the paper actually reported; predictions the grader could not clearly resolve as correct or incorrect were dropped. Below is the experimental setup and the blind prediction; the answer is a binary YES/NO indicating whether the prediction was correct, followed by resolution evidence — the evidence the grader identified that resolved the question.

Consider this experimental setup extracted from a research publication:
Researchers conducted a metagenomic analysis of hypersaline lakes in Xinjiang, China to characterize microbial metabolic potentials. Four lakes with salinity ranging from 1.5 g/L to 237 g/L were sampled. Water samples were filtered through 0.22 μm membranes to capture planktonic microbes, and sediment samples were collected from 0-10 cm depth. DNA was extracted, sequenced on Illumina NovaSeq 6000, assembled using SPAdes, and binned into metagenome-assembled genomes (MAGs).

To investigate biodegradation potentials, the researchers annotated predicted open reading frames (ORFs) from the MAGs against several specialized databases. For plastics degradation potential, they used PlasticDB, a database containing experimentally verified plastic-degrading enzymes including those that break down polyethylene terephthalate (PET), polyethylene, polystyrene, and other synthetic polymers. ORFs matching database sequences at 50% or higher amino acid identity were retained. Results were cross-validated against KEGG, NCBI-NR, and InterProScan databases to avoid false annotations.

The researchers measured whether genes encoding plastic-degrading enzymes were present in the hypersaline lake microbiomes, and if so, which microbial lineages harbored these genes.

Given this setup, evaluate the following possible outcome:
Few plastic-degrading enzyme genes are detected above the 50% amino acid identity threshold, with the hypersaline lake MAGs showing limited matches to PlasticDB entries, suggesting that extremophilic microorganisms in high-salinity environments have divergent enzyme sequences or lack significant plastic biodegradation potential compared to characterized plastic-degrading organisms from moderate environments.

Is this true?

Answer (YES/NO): NO